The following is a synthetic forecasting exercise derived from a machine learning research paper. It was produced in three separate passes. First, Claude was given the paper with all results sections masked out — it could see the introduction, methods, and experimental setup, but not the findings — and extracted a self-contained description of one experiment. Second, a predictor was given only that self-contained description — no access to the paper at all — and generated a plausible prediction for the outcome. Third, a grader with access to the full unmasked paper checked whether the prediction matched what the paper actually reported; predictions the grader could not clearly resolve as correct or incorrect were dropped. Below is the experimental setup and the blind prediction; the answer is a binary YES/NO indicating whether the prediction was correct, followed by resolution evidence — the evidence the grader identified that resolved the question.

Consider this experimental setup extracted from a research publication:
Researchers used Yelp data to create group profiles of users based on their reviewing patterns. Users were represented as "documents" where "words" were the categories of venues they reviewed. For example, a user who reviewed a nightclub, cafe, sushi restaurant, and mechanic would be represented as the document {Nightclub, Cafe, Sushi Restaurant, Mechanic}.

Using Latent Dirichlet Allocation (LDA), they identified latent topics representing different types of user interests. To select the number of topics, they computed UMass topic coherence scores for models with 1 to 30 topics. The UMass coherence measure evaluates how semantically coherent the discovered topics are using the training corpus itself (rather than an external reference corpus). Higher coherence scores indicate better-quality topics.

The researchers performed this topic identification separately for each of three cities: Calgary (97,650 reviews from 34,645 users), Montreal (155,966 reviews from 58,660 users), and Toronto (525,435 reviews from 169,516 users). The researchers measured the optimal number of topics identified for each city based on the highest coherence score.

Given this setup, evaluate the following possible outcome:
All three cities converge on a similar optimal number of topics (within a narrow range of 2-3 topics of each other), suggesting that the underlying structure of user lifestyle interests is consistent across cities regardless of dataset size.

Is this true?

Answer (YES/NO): YES